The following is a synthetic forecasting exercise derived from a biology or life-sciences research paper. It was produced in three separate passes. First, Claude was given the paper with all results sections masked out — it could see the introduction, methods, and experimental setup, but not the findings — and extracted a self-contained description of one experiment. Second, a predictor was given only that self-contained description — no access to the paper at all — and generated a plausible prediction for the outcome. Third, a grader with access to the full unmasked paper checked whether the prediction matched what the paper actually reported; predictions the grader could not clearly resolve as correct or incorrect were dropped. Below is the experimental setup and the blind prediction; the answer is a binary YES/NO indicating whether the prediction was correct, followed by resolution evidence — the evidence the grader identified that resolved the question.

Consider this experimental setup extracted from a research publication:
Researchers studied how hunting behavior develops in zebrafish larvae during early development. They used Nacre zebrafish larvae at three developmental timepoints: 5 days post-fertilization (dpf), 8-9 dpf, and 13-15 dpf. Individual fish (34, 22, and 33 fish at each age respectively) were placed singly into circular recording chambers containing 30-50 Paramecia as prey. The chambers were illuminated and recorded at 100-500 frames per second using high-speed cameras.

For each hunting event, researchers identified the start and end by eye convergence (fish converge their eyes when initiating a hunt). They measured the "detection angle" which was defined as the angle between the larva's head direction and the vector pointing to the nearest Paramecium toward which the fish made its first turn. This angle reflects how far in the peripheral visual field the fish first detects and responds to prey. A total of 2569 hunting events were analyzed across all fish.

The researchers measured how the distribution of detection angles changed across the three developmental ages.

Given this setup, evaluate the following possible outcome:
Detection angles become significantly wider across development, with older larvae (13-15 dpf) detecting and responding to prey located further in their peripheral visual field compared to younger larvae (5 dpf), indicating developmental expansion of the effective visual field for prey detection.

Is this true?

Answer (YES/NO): NO